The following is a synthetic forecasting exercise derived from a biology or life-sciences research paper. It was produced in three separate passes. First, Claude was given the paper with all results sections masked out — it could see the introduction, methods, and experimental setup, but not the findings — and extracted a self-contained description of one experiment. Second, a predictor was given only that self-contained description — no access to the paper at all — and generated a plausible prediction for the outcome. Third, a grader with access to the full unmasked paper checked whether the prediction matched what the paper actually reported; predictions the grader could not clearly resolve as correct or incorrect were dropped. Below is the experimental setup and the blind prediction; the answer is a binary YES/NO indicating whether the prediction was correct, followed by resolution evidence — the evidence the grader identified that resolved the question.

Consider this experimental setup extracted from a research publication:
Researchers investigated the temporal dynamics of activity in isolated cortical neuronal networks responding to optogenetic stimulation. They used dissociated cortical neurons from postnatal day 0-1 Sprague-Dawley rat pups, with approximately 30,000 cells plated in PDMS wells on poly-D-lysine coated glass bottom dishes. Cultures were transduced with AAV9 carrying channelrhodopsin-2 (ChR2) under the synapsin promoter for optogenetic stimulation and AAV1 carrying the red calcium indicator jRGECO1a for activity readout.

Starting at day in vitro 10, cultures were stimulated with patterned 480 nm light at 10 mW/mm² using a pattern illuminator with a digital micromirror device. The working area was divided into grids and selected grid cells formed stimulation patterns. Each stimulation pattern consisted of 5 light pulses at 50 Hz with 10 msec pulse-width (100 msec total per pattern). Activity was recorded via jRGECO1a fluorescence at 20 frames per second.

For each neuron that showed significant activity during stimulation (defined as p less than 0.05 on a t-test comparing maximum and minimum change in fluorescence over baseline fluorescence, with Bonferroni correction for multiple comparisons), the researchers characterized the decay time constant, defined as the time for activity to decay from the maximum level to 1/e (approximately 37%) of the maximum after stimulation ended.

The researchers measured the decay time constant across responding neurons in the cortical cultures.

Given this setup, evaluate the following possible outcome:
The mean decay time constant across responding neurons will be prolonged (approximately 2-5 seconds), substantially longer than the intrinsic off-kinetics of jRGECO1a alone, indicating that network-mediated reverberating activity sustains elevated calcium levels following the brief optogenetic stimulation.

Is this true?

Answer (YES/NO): NO